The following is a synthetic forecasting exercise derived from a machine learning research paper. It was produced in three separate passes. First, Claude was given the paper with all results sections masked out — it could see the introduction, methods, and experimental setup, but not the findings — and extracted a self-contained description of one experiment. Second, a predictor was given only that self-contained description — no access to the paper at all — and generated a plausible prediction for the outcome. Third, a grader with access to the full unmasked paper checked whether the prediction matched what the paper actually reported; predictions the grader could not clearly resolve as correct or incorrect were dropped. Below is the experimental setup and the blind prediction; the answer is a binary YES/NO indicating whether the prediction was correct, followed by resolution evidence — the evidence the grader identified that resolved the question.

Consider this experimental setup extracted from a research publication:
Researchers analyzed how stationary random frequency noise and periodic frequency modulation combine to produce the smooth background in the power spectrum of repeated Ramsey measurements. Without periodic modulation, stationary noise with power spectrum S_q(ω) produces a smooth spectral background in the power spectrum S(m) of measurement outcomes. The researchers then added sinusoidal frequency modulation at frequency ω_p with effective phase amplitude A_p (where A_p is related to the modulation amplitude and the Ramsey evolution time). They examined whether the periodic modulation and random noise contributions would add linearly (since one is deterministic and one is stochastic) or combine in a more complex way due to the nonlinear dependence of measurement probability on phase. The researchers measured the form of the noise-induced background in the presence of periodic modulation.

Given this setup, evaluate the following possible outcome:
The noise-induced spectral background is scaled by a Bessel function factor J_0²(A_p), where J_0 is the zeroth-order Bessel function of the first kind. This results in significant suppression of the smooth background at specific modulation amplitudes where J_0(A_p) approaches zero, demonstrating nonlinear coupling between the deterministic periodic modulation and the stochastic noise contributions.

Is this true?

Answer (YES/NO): NO